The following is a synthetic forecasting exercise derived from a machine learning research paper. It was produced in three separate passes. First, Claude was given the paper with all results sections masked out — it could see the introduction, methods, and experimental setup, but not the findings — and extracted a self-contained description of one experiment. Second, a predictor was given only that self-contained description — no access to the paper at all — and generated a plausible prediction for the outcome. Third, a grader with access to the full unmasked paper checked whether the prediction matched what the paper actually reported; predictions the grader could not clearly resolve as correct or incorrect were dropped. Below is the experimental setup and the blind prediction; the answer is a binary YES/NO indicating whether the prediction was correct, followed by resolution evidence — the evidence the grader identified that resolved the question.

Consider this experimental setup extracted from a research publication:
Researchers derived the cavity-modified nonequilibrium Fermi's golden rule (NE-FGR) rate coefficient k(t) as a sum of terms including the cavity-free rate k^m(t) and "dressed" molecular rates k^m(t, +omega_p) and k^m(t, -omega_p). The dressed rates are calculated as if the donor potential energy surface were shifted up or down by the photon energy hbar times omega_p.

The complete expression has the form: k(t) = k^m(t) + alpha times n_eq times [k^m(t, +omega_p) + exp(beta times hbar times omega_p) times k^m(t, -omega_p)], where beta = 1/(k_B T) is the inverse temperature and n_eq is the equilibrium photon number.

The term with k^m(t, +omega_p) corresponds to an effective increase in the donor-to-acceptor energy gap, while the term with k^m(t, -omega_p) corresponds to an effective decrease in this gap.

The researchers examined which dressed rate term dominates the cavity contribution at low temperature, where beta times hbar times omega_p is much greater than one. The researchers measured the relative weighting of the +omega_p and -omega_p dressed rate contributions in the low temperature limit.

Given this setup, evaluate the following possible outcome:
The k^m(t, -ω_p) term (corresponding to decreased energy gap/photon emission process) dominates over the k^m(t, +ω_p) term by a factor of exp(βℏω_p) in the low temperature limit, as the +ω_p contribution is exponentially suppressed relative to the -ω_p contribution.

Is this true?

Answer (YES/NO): YES